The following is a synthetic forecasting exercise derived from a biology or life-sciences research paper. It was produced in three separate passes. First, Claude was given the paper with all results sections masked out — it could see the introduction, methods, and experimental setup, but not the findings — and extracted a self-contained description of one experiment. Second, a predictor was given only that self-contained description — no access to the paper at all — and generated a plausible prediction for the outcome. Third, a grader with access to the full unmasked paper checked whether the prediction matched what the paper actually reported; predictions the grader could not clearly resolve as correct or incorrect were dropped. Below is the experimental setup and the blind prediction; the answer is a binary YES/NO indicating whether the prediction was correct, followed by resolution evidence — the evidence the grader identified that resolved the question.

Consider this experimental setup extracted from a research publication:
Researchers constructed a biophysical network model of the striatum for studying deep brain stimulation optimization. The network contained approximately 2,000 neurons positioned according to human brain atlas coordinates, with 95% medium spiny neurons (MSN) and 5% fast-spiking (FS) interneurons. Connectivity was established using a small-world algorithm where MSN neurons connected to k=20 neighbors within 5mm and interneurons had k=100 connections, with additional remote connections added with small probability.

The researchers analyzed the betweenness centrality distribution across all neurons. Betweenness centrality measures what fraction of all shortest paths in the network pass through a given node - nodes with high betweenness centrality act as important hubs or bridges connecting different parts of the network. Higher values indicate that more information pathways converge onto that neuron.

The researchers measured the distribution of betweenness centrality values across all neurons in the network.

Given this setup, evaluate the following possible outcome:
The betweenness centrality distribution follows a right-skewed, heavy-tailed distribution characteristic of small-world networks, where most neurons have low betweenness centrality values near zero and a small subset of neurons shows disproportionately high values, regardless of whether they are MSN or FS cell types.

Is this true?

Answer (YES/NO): NO